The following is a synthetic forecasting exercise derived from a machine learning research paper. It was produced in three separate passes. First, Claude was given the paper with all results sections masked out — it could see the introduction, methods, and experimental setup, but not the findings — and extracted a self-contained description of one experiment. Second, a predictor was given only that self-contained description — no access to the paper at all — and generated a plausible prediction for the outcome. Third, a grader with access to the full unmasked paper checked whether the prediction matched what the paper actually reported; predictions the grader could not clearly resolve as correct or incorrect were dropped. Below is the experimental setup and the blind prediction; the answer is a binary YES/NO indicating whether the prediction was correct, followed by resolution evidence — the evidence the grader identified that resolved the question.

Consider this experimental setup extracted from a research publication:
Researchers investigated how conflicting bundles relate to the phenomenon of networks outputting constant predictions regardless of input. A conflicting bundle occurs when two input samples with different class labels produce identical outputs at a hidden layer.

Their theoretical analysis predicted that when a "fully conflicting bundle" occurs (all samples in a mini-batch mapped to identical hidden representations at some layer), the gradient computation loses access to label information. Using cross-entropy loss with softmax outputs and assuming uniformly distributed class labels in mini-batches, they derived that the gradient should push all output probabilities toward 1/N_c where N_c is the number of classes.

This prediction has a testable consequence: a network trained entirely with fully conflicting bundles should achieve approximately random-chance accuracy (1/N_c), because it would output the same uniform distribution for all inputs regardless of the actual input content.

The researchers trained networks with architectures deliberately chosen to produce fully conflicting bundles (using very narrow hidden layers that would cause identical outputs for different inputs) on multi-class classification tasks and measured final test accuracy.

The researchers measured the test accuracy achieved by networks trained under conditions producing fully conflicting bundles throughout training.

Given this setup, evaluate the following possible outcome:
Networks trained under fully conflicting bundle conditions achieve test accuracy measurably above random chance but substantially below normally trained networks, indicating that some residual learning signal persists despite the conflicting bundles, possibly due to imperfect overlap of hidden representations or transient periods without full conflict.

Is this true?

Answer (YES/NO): NO